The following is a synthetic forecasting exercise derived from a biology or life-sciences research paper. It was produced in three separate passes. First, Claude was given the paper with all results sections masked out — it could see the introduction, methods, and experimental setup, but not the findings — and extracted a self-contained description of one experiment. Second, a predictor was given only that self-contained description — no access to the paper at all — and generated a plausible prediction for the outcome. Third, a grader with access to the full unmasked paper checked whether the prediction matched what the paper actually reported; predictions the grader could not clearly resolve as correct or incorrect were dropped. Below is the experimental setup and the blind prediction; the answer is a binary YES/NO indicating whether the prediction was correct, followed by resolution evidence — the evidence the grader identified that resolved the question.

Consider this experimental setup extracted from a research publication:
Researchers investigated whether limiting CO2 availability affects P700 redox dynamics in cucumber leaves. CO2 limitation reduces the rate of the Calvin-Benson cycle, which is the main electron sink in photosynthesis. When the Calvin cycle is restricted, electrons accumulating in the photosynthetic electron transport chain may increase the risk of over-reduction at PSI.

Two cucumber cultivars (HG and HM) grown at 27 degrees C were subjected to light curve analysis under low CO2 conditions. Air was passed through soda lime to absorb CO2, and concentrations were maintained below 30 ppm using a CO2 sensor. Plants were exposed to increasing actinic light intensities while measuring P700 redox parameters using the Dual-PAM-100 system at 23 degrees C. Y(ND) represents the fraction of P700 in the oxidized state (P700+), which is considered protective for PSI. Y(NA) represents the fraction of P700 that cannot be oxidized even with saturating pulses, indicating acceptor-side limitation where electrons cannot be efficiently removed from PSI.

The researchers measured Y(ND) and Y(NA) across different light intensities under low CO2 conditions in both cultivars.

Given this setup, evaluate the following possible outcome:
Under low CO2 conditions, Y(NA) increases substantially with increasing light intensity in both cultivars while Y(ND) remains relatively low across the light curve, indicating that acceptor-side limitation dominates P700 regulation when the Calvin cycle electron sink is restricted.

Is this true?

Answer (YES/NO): NO